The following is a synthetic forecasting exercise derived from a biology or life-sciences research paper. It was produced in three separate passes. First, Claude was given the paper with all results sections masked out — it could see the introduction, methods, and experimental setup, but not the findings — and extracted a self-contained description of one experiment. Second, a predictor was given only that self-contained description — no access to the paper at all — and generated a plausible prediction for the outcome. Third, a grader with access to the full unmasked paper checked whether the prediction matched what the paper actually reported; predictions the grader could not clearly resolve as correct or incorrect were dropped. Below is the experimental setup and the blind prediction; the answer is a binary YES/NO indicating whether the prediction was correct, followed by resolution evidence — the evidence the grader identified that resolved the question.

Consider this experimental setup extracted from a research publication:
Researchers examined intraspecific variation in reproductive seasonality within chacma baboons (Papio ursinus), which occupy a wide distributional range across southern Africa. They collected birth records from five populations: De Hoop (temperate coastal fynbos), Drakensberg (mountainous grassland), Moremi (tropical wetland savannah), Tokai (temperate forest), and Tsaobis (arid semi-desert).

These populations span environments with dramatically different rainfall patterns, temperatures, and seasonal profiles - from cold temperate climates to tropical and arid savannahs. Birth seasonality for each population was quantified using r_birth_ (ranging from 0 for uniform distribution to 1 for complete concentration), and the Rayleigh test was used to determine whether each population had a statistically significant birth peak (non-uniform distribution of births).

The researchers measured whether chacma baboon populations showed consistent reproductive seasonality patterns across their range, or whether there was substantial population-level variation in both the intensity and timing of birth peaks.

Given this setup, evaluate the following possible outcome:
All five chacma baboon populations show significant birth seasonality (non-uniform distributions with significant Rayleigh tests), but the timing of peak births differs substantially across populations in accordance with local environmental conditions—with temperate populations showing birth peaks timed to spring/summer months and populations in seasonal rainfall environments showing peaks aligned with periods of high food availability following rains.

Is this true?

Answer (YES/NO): NO